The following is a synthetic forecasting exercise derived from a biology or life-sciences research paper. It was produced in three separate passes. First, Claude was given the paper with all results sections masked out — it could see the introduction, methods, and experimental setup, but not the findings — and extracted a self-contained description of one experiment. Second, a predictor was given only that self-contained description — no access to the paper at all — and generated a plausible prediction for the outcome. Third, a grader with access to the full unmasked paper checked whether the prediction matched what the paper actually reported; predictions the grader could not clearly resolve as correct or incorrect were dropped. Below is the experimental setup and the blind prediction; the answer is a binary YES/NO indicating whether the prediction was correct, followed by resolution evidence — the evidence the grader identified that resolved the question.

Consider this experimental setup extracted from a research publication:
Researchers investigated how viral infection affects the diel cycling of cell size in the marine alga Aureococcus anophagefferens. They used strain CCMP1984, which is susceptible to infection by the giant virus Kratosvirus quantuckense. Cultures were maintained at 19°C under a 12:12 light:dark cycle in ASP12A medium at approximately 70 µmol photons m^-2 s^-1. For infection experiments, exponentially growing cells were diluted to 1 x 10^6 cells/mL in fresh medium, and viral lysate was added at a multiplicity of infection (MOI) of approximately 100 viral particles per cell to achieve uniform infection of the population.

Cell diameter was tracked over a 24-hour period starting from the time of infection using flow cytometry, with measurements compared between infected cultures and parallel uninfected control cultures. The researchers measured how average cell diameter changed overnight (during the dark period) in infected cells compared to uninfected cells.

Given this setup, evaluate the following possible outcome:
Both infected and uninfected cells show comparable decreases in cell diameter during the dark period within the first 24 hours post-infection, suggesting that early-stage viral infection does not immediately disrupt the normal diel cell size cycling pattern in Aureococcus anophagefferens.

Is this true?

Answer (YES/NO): NO